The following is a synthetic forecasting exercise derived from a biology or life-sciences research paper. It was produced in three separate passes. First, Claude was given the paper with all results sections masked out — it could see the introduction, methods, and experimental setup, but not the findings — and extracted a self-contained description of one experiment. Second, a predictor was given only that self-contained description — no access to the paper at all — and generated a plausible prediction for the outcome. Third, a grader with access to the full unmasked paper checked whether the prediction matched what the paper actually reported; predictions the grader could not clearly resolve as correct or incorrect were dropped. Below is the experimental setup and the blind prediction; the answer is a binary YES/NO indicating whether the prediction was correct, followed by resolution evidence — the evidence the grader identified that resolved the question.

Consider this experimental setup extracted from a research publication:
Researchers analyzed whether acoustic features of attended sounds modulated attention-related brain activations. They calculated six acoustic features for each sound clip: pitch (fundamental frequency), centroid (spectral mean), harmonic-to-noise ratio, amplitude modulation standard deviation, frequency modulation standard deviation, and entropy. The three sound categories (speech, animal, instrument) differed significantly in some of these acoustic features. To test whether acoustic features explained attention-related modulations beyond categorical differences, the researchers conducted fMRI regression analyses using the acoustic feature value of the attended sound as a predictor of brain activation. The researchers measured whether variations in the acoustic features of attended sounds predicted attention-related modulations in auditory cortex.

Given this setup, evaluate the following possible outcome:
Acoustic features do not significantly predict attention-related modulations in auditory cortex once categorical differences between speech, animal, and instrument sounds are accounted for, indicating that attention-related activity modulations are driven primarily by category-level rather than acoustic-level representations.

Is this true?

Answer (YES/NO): NO